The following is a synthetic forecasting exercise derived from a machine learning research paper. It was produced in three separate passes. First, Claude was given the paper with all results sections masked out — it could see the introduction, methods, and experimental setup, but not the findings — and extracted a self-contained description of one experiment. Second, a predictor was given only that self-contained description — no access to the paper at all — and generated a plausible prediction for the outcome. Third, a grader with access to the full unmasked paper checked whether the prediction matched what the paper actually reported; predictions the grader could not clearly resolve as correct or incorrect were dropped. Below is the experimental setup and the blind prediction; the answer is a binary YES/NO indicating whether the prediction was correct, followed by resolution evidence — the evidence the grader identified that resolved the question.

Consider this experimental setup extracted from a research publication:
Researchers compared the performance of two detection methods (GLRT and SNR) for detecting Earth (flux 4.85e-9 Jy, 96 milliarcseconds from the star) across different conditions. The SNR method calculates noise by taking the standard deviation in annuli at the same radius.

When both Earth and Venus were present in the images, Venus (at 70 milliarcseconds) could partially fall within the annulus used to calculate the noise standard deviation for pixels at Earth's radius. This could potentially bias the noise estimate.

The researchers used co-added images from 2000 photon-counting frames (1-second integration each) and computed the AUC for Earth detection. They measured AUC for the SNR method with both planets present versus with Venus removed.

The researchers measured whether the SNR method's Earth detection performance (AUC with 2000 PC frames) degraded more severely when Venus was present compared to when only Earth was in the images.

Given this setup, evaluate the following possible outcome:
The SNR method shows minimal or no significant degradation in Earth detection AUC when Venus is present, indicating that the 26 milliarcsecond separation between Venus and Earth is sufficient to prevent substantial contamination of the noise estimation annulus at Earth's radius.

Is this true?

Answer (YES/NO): NO